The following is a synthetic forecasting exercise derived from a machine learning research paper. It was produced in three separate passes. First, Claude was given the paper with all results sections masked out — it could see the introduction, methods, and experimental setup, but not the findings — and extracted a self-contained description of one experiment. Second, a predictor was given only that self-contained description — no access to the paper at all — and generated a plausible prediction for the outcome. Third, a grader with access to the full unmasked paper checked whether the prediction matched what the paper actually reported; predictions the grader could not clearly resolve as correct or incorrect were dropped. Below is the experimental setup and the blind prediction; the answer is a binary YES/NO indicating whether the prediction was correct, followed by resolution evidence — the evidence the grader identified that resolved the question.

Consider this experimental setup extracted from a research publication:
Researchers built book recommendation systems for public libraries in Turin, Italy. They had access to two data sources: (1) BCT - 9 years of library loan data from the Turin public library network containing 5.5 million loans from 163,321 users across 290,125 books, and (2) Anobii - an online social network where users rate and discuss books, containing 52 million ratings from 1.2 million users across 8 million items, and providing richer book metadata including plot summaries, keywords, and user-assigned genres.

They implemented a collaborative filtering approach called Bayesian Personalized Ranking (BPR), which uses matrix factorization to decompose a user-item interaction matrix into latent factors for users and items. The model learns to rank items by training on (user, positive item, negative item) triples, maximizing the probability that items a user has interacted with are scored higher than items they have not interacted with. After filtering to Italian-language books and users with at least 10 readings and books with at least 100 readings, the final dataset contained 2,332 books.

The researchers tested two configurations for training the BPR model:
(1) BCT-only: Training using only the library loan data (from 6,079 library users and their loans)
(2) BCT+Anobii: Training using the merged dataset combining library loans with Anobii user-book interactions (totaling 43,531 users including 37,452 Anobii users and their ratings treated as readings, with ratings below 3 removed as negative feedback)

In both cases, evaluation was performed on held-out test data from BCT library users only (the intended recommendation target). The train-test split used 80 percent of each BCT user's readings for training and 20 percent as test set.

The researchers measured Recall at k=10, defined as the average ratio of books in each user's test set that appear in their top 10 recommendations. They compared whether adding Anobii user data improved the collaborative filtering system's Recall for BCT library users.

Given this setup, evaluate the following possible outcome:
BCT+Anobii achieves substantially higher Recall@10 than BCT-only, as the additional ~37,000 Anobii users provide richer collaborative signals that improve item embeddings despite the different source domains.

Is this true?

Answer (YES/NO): YES